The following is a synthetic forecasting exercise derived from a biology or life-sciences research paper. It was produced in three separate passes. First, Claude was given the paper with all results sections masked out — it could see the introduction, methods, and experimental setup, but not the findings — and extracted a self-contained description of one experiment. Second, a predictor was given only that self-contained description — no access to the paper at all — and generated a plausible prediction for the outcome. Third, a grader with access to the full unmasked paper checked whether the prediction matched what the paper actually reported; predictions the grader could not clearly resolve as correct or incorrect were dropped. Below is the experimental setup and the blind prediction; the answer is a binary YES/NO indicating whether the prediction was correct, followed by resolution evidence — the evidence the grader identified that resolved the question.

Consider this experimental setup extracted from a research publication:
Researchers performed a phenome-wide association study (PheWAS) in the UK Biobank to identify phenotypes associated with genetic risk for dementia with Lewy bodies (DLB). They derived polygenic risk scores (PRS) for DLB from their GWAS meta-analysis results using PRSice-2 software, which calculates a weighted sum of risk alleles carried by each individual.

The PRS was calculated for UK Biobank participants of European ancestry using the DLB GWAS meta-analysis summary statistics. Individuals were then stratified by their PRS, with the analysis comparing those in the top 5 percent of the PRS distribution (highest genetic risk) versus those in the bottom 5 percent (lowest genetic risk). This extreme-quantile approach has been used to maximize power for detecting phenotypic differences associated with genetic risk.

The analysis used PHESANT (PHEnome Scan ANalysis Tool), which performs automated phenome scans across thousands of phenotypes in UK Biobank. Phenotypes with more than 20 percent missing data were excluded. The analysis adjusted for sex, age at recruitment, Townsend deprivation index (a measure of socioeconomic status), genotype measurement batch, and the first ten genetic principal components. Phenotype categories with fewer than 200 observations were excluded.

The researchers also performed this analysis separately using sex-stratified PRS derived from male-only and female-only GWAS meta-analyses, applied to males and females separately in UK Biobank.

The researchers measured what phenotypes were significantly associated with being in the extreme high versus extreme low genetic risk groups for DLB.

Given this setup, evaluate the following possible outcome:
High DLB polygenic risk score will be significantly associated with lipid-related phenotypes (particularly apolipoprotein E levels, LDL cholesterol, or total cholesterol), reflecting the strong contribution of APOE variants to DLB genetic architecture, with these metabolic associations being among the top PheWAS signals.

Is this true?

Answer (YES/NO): YES